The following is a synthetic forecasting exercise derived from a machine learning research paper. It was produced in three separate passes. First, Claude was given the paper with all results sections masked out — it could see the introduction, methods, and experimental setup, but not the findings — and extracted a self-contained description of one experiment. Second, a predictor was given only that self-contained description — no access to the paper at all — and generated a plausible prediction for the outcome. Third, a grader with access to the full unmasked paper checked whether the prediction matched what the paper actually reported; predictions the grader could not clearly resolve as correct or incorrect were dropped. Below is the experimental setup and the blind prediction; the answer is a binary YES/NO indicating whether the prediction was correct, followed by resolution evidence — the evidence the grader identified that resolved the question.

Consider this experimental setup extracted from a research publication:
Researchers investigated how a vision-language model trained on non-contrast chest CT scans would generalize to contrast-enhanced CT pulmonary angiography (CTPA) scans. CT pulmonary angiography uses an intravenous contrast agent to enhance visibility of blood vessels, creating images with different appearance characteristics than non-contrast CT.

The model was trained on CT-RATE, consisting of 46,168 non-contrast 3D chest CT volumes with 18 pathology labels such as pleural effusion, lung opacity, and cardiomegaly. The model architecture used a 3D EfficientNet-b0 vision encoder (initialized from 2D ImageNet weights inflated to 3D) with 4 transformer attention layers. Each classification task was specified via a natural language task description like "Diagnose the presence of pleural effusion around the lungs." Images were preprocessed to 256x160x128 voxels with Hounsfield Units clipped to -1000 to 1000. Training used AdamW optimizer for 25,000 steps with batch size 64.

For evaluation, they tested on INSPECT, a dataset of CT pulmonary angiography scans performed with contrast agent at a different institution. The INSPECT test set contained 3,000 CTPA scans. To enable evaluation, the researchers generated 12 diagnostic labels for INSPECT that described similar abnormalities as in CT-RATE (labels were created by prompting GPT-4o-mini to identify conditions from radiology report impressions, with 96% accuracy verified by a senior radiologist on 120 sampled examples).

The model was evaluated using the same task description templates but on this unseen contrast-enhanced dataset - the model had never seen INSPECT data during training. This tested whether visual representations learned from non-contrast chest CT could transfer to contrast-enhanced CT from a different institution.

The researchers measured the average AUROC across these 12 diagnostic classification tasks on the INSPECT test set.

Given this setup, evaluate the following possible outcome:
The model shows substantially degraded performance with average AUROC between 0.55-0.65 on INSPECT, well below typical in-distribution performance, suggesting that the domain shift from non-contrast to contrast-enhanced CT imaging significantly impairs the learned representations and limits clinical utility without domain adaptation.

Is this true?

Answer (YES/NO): NO